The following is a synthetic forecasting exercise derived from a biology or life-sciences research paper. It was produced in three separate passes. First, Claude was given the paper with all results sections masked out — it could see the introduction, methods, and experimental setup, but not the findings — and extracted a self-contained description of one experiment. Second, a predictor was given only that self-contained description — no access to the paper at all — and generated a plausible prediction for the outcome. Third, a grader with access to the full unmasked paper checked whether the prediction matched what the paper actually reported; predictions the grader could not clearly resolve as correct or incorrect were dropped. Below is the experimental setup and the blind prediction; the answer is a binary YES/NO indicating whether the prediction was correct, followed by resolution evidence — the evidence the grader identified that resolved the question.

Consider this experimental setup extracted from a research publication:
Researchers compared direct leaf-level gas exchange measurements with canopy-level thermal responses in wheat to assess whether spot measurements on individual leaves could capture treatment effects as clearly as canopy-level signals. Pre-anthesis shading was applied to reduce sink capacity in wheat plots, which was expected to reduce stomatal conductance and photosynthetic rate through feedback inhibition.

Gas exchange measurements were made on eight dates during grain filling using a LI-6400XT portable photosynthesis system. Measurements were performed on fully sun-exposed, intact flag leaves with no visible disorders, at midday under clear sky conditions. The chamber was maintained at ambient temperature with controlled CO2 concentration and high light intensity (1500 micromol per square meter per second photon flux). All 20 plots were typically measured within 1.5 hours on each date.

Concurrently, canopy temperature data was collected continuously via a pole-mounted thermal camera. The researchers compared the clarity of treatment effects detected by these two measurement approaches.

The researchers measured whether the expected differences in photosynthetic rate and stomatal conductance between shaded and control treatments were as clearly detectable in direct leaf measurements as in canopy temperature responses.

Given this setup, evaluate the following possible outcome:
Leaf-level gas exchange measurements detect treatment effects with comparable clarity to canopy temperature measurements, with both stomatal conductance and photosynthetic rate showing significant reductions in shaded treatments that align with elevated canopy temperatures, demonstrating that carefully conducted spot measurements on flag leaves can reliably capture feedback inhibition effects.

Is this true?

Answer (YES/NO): NO